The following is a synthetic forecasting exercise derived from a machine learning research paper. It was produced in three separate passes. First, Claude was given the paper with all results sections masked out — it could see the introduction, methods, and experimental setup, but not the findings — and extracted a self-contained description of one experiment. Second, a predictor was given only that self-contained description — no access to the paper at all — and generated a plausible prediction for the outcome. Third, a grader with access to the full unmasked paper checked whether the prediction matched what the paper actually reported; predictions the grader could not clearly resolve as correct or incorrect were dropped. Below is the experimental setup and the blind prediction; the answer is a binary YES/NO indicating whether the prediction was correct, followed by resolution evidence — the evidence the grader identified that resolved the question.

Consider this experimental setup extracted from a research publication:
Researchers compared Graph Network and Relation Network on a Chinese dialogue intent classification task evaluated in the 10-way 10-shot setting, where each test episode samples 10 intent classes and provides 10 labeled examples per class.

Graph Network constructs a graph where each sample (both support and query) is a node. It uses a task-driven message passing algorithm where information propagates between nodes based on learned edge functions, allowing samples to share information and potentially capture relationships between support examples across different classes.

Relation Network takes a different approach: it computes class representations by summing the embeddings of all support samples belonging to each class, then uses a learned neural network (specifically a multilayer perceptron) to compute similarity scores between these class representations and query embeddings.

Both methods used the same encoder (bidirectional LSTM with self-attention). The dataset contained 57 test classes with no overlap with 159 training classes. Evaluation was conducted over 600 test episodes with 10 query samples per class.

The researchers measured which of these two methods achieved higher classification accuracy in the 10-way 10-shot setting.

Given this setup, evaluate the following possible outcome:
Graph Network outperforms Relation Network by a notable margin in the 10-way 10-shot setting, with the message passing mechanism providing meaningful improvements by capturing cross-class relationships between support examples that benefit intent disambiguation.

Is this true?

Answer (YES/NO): NO